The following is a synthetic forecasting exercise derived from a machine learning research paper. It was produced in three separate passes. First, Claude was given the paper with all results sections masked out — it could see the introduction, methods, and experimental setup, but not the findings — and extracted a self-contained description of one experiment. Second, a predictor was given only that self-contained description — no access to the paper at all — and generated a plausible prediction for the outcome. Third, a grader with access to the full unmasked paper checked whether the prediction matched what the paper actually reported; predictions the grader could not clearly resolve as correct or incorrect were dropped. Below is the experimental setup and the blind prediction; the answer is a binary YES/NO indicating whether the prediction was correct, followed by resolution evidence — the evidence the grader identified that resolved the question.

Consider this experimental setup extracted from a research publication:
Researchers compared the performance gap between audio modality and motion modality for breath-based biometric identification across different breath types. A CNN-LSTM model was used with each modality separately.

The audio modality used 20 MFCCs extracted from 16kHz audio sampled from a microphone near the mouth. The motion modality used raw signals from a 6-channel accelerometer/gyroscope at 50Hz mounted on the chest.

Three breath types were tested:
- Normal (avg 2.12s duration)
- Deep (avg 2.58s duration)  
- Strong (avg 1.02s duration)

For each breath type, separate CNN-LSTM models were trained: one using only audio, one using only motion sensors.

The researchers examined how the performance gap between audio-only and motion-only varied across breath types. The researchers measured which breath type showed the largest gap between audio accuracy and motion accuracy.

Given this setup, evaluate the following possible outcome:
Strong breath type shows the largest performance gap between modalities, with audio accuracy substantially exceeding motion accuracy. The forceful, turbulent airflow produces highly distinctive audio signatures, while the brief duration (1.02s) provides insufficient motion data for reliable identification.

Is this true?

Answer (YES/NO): YES